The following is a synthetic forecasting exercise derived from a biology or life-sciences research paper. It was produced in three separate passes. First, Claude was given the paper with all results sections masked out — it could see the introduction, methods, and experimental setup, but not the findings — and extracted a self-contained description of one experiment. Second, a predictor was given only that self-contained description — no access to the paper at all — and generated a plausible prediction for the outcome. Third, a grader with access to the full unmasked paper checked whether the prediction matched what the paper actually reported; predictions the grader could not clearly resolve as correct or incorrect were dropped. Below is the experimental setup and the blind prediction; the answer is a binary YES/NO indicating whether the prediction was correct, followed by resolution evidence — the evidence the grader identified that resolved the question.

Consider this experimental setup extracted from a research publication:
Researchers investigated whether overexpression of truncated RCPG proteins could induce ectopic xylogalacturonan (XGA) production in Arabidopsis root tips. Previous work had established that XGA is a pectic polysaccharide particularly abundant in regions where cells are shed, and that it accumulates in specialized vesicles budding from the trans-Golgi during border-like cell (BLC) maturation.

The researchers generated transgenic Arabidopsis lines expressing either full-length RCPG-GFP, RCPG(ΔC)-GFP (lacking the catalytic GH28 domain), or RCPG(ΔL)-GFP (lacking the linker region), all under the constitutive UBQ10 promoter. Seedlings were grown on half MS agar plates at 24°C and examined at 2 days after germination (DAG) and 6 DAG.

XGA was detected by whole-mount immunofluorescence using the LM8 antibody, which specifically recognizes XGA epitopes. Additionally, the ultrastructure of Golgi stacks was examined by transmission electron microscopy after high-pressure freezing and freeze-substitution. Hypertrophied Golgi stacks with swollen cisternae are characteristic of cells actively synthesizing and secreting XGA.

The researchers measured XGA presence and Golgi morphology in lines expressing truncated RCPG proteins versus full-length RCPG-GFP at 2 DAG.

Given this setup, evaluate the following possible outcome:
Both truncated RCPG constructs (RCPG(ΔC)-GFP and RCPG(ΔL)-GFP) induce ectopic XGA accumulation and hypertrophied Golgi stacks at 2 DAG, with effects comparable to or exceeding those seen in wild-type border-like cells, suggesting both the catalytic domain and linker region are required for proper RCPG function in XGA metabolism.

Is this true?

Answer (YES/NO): NO